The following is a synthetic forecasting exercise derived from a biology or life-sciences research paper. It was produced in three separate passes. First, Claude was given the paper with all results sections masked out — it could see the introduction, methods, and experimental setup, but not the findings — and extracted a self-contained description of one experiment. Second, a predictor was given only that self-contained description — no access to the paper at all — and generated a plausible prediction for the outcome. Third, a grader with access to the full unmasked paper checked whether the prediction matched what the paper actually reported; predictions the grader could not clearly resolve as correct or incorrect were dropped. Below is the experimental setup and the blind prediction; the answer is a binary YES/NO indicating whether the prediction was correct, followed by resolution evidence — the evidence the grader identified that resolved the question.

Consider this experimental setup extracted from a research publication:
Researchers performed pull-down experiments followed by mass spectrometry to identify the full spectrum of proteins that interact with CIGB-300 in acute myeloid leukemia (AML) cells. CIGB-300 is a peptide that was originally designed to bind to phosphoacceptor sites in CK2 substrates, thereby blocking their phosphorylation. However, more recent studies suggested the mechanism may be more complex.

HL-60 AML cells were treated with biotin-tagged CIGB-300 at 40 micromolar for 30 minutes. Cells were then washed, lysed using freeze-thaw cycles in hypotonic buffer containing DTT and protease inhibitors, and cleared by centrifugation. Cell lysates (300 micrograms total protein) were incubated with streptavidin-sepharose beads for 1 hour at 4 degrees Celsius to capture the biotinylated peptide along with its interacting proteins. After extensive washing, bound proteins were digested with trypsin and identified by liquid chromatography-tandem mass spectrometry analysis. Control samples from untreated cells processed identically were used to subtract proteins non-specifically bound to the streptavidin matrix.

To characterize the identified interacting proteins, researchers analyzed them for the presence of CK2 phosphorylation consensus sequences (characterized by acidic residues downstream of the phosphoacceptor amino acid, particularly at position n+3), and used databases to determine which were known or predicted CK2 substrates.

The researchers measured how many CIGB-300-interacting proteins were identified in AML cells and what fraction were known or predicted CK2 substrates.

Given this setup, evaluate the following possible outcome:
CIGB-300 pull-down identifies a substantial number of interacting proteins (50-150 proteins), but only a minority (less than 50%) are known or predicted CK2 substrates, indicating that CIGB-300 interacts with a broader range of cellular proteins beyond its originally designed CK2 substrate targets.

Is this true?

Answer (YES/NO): NO